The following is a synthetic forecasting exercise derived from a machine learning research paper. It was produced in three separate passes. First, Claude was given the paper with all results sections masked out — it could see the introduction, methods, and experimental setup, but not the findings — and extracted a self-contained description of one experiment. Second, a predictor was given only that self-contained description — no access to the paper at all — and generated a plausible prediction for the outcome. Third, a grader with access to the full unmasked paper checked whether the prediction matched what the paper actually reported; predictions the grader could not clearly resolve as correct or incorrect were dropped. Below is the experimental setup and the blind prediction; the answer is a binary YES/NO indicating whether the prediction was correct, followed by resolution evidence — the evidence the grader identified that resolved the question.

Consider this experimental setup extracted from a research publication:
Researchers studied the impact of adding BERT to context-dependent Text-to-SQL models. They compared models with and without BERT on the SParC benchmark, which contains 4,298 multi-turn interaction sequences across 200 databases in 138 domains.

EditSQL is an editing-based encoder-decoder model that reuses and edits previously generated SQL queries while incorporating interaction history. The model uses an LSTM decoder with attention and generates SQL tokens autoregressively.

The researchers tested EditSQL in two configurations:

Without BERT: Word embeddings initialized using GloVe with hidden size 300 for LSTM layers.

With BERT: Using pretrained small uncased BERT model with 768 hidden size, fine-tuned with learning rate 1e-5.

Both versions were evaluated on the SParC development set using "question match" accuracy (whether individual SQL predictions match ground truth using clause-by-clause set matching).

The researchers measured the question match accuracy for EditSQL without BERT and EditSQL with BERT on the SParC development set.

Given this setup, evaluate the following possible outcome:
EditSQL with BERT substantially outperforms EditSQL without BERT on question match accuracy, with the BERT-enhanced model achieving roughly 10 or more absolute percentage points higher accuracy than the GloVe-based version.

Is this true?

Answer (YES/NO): YES